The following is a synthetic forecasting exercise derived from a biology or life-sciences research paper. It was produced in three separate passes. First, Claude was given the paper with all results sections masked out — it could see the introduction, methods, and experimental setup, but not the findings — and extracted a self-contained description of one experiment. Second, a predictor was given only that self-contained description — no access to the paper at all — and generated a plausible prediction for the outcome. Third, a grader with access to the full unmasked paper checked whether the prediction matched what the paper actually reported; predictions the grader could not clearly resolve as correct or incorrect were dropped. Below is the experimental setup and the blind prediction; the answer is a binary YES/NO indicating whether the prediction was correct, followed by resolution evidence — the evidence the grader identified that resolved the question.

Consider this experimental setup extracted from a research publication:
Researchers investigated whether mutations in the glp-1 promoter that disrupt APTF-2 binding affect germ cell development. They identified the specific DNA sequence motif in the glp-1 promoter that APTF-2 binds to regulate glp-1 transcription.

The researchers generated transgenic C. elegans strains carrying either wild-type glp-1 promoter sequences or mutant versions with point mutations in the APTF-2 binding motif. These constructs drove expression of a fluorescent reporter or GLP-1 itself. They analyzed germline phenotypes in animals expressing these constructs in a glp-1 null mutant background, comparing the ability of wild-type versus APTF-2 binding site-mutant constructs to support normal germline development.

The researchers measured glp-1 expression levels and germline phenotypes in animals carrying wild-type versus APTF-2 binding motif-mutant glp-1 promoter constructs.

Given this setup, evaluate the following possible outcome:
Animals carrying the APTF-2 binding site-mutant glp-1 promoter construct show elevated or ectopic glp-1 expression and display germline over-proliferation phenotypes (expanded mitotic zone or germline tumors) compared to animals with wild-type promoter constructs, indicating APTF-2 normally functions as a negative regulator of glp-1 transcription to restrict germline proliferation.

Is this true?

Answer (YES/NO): NO